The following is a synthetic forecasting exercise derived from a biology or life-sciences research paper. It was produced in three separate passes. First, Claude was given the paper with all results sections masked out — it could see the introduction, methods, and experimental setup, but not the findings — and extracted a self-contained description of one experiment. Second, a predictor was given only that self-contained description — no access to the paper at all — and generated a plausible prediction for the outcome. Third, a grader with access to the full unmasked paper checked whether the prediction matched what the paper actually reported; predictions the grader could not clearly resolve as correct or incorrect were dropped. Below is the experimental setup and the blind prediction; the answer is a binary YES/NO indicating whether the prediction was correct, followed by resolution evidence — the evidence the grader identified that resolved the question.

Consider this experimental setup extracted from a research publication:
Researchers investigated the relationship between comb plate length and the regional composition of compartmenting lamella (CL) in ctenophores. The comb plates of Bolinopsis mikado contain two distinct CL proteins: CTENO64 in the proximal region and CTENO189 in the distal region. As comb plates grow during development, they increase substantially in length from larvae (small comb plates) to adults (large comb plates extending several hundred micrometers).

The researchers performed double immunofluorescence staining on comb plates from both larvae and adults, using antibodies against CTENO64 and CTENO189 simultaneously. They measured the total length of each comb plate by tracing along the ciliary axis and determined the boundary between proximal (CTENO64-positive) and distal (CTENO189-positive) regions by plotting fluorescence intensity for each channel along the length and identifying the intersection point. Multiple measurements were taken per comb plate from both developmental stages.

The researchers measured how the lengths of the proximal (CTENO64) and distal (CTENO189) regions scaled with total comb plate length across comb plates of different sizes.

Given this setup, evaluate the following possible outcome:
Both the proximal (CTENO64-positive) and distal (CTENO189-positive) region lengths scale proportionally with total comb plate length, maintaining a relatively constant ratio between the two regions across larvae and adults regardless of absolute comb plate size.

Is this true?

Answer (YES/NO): NO